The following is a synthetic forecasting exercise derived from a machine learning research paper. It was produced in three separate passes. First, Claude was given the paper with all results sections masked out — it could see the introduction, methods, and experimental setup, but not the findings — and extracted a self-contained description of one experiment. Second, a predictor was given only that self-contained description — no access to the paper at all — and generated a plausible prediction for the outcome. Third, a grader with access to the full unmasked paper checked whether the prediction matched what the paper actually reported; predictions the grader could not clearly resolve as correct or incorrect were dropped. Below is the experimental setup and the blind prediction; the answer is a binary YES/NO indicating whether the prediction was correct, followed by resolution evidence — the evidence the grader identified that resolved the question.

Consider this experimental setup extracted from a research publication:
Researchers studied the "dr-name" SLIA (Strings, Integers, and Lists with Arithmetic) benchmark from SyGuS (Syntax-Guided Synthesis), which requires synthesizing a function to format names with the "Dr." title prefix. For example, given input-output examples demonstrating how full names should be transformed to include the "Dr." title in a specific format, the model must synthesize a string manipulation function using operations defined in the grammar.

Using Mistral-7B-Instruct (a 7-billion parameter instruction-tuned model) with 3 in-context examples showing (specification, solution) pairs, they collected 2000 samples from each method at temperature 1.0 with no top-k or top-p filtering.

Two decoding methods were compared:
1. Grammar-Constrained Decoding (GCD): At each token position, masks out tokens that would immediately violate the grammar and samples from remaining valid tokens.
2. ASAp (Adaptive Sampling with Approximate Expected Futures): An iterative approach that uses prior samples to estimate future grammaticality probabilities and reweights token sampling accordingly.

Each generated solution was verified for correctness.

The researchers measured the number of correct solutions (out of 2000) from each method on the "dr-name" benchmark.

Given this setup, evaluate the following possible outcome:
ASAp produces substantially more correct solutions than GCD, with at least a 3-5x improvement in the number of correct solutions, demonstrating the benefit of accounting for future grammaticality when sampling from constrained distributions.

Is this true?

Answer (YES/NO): NO